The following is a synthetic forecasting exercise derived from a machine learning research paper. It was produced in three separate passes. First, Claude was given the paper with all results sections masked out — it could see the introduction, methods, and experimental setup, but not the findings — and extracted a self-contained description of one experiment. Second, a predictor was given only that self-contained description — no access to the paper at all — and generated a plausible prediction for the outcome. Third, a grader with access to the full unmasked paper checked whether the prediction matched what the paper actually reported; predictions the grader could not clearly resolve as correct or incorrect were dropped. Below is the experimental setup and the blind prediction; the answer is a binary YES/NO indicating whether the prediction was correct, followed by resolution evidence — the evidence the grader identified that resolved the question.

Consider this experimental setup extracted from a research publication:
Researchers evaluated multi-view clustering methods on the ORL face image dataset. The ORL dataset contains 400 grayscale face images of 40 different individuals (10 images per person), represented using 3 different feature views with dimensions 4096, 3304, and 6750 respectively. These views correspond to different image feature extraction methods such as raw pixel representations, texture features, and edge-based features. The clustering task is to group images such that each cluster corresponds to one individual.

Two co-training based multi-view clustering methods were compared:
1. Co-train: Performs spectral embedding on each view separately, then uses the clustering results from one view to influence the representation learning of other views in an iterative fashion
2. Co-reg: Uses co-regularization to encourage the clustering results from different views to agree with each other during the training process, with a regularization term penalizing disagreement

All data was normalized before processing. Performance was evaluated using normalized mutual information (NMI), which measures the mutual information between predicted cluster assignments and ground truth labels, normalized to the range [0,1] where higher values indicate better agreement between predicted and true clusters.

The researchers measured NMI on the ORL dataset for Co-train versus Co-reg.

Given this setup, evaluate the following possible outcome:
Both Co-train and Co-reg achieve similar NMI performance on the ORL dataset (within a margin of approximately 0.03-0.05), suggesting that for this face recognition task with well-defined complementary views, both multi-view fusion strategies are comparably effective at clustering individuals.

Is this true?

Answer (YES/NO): NO